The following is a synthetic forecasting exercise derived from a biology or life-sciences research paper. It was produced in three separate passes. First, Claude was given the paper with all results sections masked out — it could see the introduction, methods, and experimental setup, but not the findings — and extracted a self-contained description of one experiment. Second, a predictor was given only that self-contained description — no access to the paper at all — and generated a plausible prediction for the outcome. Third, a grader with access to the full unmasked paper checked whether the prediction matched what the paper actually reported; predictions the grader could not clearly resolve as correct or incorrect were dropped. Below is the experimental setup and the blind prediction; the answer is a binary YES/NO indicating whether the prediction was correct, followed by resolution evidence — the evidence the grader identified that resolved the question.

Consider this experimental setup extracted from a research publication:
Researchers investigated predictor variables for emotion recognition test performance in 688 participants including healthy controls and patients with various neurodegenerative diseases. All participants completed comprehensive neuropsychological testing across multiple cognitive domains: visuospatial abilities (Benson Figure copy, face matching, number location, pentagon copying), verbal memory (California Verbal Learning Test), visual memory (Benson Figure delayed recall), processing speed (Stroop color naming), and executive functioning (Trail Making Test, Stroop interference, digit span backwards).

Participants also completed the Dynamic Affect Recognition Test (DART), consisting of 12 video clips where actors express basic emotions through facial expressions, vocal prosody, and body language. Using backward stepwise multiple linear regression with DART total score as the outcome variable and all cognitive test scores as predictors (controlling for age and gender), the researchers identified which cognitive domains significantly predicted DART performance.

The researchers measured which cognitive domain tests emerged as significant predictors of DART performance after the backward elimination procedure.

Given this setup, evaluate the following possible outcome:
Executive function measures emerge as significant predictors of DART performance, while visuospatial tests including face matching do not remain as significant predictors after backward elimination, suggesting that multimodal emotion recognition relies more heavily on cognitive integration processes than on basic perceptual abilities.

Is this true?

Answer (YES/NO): NO